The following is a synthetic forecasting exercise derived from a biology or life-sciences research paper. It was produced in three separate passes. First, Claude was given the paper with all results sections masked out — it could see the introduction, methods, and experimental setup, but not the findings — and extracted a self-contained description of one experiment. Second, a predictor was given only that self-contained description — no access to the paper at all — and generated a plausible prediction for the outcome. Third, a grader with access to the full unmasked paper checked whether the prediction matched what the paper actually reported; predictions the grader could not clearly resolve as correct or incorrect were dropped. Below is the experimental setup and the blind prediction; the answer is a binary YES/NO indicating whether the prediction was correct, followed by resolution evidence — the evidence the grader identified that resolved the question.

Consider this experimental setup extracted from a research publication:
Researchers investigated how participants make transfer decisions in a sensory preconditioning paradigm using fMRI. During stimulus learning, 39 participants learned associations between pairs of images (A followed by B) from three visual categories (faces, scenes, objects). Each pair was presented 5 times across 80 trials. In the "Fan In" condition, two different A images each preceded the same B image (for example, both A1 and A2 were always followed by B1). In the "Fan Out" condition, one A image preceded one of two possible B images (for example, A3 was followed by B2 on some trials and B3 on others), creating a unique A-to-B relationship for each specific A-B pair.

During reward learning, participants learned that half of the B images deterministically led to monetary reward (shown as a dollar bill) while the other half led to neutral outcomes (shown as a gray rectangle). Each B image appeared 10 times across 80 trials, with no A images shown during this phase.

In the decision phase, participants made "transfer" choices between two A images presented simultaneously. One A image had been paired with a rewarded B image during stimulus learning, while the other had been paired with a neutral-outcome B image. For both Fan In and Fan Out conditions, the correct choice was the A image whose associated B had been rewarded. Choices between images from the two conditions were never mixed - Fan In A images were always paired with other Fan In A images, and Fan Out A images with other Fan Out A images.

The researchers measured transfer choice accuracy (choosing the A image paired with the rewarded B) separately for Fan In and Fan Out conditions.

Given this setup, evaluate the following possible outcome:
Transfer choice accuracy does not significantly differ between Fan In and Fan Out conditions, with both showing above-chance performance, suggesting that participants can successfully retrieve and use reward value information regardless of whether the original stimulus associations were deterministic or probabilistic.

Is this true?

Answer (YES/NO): YES